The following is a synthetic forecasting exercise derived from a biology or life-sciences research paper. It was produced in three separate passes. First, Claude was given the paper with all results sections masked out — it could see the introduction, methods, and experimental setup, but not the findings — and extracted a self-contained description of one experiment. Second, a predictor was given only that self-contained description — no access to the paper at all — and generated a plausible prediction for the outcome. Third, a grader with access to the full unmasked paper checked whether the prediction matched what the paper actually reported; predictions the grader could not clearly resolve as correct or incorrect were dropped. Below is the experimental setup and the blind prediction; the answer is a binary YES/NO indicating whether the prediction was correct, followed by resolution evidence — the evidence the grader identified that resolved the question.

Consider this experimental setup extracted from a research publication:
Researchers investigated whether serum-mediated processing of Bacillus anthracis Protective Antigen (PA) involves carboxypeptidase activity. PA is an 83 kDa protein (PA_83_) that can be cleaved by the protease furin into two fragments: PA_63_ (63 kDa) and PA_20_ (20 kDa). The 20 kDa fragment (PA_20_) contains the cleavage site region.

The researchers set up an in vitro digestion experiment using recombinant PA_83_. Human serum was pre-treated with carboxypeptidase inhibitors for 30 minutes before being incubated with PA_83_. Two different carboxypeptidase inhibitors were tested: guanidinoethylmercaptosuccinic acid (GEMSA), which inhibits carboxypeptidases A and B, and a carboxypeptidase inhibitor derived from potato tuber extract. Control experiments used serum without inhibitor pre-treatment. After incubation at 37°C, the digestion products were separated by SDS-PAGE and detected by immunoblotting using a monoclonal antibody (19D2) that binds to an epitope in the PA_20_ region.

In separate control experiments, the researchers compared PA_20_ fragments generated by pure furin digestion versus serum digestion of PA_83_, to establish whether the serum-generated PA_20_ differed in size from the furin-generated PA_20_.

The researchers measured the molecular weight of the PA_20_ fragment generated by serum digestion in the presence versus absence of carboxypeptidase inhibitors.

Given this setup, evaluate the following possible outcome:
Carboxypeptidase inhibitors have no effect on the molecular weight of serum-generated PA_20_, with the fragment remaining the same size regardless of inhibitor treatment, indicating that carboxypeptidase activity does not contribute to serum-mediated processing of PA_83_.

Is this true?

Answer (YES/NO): NO